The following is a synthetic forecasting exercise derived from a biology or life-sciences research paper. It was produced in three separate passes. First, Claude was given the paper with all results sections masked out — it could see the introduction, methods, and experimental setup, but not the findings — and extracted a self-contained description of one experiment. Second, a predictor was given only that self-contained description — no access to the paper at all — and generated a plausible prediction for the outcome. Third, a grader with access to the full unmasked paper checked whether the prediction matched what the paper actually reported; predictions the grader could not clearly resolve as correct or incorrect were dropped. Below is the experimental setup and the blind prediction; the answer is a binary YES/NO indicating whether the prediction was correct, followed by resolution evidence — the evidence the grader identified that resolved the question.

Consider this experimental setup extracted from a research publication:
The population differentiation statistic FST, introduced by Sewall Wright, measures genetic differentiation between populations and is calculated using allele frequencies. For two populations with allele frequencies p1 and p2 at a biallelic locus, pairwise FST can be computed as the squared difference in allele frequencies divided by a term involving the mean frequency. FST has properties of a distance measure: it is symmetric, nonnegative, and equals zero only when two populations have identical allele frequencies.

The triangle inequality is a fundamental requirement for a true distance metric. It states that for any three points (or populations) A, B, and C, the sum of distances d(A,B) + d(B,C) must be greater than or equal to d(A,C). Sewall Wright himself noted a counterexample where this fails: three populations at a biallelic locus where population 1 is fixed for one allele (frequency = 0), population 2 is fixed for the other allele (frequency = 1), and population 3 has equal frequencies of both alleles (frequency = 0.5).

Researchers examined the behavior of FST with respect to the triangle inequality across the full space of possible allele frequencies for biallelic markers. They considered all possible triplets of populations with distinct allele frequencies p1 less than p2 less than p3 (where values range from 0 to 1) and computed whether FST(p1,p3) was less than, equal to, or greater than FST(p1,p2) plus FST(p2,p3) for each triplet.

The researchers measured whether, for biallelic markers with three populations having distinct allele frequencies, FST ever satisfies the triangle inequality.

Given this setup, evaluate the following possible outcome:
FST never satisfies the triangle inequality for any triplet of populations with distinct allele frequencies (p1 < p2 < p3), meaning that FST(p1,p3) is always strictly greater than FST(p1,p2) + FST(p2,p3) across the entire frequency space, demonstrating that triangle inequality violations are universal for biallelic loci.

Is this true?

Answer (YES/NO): YES